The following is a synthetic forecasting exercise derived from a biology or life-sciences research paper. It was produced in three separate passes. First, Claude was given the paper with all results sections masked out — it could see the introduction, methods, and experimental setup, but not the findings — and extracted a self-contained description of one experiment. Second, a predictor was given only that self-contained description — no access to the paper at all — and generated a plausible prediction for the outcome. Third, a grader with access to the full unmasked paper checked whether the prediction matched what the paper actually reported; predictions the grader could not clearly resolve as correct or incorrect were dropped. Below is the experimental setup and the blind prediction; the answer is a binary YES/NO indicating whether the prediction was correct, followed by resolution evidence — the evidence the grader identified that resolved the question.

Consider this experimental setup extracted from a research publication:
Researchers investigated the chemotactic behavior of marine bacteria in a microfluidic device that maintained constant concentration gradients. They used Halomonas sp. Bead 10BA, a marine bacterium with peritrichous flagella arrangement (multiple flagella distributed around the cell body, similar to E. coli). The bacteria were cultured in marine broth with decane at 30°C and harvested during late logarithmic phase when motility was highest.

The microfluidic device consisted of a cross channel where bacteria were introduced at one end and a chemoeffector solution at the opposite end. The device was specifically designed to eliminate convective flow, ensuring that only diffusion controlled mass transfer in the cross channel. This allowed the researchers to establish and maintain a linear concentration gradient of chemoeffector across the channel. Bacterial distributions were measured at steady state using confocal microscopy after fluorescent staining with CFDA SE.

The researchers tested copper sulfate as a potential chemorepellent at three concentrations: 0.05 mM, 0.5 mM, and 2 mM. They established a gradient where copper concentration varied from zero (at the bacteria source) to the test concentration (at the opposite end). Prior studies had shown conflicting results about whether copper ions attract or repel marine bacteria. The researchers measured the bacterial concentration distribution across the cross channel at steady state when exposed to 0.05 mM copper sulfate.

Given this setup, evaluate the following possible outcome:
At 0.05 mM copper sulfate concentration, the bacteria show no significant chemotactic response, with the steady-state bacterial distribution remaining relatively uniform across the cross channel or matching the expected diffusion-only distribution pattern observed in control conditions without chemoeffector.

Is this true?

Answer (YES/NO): YES